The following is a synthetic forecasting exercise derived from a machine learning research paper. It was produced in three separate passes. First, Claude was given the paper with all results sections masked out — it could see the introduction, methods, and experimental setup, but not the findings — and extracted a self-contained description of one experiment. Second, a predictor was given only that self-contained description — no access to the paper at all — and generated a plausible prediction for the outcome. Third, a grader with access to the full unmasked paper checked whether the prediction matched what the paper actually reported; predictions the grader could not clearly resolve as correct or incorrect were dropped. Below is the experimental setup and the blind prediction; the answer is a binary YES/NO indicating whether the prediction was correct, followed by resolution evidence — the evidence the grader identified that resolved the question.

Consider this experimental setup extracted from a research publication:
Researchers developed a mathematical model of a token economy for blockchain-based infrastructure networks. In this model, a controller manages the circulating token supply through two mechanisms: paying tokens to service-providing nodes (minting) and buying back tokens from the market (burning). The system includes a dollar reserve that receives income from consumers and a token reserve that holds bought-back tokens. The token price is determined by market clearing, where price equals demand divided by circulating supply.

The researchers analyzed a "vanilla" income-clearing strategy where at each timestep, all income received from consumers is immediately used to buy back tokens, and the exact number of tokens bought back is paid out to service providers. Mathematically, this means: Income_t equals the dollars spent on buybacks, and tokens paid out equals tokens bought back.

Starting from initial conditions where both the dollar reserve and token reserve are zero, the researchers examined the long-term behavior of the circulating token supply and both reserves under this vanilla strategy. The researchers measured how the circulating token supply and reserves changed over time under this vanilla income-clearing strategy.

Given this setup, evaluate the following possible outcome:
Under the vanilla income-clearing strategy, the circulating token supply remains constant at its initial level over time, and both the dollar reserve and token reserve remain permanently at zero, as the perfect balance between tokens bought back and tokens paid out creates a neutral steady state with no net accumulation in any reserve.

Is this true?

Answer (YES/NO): YES